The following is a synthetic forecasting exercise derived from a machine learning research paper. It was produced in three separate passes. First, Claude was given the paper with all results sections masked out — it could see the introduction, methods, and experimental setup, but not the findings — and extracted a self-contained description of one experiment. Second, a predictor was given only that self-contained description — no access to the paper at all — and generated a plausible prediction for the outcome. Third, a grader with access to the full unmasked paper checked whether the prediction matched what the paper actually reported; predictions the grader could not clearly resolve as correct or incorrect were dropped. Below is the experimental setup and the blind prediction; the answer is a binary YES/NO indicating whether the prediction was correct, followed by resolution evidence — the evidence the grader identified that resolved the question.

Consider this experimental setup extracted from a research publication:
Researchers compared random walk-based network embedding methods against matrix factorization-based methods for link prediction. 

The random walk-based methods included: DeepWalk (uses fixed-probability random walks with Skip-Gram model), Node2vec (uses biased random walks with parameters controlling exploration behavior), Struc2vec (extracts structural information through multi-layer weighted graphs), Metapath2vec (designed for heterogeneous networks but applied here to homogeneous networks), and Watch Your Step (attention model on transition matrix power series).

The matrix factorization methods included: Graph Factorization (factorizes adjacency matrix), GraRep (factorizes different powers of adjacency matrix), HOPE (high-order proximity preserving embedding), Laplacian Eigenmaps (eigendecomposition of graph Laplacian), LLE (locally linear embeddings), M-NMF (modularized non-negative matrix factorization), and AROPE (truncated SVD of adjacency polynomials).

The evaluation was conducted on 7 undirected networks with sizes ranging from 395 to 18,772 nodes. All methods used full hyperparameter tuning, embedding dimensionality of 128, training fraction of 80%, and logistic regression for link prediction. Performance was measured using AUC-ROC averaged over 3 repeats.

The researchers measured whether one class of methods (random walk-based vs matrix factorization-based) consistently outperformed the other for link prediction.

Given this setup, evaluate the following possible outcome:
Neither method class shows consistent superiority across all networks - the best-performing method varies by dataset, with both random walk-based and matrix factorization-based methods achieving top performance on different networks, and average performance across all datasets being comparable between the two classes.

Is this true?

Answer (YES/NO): NO